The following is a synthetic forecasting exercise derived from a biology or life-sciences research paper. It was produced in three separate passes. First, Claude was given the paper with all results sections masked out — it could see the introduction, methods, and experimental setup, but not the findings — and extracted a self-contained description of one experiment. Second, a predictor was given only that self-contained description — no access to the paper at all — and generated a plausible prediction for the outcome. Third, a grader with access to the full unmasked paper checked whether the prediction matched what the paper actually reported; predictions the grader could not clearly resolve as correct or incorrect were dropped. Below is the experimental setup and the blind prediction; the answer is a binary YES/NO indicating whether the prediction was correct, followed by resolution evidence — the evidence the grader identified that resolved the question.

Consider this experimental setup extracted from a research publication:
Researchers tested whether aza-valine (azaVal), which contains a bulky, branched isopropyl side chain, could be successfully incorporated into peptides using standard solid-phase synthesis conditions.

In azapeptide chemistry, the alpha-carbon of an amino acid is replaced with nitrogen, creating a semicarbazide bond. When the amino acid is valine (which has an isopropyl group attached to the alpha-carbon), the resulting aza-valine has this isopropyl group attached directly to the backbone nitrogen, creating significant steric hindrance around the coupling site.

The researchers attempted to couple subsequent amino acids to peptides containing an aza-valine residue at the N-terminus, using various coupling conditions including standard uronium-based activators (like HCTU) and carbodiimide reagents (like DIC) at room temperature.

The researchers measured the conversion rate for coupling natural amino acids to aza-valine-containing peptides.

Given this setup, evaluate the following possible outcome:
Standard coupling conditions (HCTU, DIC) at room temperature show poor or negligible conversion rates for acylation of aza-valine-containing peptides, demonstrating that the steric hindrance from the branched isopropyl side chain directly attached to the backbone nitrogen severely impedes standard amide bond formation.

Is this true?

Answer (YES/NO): YES